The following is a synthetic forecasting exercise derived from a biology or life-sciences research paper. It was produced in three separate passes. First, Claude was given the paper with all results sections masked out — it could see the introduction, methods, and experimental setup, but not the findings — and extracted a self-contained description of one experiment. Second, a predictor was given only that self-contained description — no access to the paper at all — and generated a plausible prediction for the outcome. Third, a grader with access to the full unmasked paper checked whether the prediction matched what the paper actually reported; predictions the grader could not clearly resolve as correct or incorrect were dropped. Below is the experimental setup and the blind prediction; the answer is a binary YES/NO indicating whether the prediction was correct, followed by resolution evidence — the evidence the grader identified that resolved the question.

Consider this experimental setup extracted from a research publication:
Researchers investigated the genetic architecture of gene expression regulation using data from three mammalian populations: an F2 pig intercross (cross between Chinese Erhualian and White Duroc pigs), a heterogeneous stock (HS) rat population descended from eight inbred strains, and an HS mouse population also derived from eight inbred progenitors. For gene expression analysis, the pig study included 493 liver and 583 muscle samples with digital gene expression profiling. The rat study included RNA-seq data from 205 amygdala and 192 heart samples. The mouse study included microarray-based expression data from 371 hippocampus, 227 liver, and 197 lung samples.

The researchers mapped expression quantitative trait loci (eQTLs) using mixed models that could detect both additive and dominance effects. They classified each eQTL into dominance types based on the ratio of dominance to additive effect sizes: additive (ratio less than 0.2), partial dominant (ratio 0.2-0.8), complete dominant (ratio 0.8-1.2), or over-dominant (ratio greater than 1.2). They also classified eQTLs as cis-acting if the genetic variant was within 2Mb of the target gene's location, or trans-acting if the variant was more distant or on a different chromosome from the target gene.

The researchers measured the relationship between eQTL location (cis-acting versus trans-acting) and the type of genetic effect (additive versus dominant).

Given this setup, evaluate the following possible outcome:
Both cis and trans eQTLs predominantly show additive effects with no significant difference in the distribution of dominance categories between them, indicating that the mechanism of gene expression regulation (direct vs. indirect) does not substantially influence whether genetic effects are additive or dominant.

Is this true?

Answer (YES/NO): NO